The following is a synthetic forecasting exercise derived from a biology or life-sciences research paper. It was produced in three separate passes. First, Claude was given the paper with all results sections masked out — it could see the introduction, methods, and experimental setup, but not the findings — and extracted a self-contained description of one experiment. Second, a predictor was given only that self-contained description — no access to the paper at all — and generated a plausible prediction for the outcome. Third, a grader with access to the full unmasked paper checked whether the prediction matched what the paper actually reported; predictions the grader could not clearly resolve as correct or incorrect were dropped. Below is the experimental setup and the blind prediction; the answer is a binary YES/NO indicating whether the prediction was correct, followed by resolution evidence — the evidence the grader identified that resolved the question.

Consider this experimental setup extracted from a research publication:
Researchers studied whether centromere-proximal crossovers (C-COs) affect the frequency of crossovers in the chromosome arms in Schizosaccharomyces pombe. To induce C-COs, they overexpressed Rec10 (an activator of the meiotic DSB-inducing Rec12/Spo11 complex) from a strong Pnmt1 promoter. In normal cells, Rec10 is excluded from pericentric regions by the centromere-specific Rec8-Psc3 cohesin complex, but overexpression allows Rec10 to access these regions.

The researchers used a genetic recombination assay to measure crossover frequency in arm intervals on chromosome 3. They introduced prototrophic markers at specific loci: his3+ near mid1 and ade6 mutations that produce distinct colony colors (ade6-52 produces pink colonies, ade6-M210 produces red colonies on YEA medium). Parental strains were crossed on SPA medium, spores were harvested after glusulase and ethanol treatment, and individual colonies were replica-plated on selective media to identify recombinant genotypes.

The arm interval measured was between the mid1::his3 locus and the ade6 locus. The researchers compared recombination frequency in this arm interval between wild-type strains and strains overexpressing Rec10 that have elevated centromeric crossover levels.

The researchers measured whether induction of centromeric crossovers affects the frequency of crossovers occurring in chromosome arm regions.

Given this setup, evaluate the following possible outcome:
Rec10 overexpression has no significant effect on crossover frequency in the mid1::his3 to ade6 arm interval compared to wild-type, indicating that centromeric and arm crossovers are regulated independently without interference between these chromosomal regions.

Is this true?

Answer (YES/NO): YES